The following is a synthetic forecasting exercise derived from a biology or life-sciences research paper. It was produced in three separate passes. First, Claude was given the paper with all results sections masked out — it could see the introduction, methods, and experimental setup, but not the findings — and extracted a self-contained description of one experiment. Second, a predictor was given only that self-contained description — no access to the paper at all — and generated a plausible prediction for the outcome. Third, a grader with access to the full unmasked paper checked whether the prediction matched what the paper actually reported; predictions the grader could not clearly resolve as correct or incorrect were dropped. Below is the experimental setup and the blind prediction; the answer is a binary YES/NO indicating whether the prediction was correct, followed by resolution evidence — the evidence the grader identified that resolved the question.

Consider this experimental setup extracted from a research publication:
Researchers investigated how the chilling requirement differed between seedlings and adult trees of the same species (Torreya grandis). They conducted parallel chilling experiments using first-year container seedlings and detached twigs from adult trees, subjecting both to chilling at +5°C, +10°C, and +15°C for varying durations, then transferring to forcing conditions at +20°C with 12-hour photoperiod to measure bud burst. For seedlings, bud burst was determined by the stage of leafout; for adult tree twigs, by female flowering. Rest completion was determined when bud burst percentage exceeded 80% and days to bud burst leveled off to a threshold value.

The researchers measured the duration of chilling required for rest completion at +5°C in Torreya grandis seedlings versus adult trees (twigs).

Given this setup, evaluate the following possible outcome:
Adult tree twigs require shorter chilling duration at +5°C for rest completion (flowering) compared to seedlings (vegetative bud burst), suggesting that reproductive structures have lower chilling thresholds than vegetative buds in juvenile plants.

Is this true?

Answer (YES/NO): YES